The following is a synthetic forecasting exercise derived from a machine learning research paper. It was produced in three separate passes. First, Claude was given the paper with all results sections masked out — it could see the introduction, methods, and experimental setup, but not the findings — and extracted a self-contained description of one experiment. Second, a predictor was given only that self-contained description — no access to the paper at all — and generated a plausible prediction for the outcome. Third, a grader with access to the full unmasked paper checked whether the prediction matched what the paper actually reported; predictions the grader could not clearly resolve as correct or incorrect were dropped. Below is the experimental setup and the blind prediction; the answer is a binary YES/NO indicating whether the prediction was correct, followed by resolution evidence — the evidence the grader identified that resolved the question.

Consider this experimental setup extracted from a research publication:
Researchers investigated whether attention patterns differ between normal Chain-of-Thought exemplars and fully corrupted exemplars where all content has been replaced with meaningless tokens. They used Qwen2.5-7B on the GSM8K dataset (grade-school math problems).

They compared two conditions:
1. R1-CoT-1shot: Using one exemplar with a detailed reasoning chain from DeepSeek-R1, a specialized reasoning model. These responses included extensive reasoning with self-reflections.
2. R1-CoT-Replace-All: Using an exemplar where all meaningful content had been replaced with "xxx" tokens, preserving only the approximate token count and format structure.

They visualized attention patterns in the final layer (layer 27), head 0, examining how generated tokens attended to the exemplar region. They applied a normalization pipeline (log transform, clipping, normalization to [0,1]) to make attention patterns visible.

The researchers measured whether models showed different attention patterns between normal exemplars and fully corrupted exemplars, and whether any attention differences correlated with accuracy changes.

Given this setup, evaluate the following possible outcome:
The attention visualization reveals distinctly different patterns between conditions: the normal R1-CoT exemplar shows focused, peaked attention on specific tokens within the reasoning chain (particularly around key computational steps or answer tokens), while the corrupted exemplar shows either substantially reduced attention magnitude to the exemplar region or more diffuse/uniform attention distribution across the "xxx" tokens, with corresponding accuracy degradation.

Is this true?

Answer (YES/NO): NO